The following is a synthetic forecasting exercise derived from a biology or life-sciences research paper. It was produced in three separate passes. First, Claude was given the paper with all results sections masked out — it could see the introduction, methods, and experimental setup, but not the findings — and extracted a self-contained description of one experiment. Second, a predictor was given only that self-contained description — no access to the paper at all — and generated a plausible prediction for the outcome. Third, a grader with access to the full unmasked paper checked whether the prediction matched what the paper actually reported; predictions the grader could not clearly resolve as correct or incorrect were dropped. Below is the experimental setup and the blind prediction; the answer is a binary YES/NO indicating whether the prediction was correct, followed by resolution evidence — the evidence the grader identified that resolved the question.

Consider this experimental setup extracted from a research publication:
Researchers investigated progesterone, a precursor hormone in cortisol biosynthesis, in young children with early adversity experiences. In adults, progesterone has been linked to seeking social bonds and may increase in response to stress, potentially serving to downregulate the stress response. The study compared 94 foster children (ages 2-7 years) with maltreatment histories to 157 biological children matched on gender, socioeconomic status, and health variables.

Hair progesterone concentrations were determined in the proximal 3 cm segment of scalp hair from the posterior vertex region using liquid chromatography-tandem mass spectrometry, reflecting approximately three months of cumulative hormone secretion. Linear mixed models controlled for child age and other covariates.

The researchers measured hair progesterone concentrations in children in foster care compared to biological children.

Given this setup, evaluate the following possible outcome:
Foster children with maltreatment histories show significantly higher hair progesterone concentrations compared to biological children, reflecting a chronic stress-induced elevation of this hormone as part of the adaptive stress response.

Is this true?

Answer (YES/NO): YES